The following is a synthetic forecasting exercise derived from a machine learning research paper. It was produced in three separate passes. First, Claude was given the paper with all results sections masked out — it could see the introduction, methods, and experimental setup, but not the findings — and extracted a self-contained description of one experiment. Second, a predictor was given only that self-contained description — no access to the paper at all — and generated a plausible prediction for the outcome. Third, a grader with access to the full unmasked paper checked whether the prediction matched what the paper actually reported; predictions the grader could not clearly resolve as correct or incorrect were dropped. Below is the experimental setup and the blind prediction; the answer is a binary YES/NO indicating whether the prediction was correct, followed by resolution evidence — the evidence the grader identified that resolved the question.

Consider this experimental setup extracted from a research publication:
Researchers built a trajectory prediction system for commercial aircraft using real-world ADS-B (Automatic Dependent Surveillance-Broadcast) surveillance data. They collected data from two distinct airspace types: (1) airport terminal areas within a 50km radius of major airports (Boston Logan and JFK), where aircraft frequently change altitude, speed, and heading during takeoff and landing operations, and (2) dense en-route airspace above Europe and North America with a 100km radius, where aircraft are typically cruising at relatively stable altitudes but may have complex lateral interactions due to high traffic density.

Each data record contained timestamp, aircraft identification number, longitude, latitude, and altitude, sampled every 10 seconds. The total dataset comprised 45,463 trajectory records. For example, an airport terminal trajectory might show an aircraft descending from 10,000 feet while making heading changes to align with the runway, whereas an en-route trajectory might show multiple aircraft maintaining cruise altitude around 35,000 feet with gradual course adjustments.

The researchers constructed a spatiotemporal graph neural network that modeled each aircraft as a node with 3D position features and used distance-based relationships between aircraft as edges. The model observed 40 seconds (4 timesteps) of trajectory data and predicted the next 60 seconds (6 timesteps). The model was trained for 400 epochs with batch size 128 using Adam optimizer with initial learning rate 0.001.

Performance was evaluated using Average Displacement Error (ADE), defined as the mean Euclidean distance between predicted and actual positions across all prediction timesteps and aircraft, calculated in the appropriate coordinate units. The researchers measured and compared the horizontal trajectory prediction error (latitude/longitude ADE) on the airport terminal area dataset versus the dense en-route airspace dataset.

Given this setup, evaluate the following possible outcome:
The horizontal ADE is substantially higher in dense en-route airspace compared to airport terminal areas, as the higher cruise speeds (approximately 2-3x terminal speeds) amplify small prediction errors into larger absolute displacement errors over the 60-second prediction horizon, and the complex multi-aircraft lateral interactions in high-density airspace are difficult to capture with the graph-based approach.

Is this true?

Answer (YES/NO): YES